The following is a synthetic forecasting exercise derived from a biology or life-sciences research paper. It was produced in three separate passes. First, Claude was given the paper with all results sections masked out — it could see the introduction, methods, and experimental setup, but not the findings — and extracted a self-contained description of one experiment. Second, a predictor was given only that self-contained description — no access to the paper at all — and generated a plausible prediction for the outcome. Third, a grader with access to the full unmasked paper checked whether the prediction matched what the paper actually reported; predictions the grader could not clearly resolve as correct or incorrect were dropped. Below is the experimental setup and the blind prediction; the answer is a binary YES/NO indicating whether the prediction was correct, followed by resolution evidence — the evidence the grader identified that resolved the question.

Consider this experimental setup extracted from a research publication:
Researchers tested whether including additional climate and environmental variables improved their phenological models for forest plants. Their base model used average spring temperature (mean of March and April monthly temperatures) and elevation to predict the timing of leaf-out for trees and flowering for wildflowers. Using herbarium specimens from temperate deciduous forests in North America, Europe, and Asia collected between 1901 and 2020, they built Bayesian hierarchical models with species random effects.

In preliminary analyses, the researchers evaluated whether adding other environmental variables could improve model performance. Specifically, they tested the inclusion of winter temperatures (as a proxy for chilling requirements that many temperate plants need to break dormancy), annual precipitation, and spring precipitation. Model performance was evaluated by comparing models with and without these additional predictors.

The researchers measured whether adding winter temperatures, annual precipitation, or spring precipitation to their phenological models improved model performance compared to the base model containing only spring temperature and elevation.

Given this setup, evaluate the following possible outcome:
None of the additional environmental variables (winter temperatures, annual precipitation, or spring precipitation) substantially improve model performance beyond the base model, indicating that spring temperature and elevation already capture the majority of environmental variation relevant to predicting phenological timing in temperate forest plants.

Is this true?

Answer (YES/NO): YES